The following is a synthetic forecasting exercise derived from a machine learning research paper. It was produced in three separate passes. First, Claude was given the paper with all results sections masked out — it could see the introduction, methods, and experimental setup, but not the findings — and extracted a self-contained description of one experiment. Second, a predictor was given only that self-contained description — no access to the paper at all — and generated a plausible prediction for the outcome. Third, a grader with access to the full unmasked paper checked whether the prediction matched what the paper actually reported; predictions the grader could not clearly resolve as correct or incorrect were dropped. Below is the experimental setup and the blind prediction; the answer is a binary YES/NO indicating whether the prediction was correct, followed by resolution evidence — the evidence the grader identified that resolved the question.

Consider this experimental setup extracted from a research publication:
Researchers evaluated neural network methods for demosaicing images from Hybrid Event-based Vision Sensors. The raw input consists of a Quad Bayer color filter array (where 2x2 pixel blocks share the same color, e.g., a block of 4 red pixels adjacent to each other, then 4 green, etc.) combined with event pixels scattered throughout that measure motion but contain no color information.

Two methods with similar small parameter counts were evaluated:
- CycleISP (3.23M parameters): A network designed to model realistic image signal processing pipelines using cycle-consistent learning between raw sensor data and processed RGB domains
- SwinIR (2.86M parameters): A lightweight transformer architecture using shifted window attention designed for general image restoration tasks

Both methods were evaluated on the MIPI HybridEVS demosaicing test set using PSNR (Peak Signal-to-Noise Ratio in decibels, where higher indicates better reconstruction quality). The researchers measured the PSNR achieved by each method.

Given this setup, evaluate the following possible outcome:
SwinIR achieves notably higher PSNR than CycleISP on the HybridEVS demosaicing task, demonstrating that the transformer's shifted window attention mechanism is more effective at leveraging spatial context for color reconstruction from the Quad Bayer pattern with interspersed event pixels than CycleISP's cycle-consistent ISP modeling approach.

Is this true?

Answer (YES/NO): YES